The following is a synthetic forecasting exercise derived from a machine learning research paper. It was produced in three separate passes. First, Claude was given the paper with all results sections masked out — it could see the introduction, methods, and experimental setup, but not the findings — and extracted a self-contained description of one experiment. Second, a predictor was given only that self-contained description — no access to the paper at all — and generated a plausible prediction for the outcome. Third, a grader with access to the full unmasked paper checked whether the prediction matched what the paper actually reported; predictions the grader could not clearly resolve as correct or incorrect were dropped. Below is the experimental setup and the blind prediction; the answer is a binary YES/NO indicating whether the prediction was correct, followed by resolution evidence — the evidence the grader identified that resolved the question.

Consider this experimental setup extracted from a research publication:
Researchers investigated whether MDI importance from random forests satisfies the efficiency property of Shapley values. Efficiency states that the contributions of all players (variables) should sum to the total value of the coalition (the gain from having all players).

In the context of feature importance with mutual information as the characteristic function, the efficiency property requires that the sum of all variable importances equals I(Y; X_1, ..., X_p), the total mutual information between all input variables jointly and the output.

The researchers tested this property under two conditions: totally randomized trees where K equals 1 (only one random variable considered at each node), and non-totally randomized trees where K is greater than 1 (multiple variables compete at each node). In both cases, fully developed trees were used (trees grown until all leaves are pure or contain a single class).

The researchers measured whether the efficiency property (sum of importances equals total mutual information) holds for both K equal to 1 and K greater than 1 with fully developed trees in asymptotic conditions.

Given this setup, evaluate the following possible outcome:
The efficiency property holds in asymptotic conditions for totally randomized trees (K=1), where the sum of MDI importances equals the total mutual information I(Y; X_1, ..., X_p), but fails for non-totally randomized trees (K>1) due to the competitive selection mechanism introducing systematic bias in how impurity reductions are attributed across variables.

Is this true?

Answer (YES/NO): NO